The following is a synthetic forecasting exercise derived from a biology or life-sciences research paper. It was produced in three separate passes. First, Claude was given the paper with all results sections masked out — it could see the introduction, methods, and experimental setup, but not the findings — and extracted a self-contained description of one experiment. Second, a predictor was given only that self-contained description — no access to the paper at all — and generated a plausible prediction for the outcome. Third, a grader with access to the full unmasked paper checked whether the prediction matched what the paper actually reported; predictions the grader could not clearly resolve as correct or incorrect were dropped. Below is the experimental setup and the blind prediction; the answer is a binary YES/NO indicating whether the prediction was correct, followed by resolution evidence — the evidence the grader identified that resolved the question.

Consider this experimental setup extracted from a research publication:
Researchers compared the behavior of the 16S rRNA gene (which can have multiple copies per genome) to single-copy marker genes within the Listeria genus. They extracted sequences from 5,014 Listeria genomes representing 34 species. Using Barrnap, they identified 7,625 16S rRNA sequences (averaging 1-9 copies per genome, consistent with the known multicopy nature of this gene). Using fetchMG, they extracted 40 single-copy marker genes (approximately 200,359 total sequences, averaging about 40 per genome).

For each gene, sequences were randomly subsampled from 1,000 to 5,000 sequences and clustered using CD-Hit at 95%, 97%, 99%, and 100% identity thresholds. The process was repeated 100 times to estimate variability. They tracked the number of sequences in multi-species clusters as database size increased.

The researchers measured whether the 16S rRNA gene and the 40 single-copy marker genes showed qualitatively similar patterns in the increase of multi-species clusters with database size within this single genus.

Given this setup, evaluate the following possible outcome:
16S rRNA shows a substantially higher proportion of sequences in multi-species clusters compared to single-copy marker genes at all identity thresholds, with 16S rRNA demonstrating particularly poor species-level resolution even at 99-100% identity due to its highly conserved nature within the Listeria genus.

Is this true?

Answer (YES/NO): NO